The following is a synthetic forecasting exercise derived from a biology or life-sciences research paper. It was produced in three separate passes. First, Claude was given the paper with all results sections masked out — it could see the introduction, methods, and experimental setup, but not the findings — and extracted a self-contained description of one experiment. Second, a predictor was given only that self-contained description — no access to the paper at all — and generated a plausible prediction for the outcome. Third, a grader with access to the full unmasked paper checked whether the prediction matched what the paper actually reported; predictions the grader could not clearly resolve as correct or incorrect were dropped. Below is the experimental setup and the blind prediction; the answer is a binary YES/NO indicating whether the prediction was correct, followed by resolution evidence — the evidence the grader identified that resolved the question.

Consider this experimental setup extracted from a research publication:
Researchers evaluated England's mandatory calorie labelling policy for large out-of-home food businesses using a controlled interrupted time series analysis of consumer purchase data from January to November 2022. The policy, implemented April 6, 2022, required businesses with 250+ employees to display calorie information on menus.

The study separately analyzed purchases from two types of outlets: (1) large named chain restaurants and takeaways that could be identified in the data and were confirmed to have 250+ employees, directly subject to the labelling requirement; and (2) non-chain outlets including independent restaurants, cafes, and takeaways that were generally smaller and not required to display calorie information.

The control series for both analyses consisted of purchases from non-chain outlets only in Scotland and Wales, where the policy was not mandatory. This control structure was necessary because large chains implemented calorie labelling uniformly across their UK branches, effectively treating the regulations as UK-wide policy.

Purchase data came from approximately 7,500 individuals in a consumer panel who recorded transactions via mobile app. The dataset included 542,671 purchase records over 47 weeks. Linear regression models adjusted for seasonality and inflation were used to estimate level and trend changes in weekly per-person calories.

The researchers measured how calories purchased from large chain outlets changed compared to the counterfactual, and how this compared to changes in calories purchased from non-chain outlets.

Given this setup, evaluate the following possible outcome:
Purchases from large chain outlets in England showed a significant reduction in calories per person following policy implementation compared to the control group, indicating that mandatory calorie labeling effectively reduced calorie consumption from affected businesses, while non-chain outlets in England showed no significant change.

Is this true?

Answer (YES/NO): NO